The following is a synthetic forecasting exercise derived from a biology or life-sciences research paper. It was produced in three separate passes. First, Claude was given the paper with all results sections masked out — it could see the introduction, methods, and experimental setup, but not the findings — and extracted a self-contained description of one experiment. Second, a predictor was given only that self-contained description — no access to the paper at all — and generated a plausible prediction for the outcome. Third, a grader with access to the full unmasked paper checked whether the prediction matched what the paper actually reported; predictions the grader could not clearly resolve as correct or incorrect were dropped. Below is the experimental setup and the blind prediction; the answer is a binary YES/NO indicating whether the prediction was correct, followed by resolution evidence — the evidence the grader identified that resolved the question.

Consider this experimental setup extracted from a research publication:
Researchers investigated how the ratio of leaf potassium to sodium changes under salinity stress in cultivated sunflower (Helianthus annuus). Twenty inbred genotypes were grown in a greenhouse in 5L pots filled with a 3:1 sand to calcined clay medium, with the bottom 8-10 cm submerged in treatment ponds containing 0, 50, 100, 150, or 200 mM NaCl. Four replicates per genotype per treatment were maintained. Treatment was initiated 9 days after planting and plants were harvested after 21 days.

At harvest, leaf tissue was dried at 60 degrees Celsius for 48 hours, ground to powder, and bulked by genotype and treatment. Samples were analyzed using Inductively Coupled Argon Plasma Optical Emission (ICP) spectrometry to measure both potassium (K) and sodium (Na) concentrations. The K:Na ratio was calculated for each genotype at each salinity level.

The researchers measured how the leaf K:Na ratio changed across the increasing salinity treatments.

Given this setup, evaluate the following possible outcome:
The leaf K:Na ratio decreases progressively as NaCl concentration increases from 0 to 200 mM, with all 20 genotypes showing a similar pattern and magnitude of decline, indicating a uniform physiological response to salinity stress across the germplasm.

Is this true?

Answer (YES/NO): NO